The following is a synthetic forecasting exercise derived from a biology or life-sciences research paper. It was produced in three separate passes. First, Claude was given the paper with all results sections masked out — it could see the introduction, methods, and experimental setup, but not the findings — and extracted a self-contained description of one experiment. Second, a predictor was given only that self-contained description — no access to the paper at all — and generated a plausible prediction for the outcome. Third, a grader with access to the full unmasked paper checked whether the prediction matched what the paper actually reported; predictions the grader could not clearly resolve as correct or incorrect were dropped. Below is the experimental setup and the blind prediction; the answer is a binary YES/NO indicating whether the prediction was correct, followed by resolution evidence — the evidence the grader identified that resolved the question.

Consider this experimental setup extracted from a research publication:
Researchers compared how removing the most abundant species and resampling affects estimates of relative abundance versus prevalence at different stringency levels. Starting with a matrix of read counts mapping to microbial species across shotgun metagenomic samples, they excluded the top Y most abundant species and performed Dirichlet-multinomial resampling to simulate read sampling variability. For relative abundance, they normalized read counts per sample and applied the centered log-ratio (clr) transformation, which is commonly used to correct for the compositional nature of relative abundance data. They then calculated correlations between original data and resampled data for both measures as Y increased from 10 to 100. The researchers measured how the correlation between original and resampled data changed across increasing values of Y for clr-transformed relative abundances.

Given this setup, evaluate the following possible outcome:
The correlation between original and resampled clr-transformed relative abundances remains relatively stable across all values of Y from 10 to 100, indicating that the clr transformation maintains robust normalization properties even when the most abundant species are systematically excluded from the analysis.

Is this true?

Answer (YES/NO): NO